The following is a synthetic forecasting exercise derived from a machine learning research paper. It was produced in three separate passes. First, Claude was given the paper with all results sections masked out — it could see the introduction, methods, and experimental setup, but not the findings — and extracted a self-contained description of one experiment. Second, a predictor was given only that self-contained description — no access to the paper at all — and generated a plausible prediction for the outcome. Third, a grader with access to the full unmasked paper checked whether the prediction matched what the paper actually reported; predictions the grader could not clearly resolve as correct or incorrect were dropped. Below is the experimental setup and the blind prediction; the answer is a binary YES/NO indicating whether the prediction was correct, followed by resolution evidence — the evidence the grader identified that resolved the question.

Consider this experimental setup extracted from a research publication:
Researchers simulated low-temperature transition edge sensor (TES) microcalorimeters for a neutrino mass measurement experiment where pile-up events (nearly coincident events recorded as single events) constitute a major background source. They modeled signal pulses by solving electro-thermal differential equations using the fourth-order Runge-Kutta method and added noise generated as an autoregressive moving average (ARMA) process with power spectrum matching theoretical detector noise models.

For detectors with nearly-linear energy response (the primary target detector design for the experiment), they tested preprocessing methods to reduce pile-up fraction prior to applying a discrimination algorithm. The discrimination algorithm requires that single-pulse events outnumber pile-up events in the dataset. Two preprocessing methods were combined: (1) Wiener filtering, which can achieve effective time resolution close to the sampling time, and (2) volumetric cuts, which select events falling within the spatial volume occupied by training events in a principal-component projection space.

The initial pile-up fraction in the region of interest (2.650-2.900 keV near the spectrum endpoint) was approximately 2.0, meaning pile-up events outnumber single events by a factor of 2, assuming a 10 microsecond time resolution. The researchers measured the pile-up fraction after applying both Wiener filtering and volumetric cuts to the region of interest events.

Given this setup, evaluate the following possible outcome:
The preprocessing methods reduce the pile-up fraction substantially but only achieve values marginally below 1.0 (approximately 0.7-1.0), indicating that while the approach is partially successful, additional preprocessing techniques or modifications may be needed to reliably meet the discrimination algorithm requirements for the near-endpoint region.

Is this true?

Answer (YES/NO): NO